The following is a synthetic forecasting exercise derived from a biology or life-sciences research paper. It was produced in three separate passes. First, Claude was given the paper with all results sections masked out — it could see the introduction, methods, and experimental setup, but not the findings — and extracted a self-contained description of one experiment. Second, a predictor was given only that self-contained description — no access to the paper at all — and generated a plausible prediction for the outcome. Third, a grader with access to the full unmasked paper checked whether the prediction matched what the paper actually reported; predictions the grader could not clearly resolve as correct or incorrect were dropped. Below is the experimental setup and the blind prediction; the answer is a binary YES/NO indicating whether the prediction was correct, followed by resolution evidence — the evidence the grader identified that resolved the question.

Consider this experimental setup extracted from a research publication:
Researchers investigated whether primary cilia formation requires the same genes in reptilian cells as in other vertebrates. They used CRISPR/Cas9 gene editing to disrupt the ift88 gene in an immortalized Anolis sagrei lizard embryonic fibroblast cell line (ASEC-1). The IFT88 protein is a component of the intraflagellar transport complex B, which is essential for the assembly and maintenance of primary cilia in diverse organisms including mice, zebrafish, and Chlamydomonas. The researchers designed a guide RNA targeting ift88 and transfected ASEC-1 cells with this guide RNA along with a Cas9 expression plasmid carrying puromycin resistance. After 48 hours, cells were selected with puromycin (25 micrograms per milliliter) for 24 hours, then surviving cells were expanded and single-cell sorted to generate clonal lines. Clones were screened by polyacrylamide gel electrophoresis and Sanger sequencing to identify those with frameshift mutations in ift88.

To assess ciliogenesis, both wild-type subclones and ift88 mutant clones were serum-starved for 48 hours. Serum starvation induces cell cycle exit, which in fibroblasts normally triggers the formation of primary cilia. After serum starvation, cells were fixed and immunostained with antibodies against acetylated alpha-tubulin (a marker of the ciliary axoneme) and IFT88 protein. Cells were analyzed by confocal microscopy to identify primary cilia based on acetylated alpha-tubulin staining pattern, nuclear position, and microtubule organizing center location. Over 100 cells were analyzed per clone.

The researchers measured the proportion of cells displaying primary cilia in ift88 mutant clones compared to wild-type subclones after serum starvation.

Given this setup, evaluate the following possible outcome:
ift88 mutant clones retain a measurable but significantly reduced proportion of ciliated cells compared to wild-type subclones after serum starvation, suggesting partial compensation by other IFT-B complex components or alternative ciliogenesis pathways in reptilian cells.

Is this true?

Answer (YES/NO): NO